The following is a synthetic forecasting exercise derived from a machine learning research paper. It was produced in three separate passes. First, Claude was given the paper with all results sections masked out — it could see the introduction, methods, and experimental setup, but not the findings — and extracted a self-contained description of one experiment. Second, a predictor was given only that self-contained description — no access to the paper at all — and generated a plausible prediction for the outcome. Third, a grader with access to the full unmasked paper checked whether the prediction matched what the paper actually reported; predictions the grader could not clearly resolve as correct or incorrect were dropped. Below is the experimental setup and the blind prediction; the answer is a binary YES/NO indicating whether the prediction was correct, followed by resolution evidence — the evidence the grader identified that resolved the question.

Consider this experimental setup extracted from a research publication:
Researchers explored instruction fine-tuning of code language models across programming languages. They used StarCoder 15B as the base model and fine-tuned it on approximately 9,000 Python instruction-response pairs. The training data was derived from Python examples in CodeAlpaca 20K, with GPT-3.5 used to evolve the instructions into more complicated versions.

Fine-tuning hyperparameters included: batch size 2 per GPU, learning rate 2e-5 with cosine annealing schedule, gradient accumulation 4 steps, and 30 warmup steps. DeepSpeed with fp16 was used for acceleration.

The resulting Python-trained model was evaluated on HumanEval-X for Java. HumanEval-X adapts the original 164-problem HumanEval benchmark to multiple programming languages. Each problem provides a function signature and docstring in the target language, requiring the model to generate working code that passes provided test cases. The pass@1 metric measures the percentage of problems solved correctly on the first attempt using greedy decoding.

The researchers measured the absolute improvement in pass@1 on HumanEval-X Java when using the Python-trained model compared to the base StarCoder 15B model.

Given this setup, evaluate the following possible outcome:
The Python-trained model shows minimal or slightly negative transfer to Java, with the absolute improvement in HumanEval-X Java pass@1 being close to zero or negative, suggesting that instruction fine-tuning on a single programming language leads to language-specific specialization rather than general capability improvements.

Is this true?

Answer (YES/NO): NO